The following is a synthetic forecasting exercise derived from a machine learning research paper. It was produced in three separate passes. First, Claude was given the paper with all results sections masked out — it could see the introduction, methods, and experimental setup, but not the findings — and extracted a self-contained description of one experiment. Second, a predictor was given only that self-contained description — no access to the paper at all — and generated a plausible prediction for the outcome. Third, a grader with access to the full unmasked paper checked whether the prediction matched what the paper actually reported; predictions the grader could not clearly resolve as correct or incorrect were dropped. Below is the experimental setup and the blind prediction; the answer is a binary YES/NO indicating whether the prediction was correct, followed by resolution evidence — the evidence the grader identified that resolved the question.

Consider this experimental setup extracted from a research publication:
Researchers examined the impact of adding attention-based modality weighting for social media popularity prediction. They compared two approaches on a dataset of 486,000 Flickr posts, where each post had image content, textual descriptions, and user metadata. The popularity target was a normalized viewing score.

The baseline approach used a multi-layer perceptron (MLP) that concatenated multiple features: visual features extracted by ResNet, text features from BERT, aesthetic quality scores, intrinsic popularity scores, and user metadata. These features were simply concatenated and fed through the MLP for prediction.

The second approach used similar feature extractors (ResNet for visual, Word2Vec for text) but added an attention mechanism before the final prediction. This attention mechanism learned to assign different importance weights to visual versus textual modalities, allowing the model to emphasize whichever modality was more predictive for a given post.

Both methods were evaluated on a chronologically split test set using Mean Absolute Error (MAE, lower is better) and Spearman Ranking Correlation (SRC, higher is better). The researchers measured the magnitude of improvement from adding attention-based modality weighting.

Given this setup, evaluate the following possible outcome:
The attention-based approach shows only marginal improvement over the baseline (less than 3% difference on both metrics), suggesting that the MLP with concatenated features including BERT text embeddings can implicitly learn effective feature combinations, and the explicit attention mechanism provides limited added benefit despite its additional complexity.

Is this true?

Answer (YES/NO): YES